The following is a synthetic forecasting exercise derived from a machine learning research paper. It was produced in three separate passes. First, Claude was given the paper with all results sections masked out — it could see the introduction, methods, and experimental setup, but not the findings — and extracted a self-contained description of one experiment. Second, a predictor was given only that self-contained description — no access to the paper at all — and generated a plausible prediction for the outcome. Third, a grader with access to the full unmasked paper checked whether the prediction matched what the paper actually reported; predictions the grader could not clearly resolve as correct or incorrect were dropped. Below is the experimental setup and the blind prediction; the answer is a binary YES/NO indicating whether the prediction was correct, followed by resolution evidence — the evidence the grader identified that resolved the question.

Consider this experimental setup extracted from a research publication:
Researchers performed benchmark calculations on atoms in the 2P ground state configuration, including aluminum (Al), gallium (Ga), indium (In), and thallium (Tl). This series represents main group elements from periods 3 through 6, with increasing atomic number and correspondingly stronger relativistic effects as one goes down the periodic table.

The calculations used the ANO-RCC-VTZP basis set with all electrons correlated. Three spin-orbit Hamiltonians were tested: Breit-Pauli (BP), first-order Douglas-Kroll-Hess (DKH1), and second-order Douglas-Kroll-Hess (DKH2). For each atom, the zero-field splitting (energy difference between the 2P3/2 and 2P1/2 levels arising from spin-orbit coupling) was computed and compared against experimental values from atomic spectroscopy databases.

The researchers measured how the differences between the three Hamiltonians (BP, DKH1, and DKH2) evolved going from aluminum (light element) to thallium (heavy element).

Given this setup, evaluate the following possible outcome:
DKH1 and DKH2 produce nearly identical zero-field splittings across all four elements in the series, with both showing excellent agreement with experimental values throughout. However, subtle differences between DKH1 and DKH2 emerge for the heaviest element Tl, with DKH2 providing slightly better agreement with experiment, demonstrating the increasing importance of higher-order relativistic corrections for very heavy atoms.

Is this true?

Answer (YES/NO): NO